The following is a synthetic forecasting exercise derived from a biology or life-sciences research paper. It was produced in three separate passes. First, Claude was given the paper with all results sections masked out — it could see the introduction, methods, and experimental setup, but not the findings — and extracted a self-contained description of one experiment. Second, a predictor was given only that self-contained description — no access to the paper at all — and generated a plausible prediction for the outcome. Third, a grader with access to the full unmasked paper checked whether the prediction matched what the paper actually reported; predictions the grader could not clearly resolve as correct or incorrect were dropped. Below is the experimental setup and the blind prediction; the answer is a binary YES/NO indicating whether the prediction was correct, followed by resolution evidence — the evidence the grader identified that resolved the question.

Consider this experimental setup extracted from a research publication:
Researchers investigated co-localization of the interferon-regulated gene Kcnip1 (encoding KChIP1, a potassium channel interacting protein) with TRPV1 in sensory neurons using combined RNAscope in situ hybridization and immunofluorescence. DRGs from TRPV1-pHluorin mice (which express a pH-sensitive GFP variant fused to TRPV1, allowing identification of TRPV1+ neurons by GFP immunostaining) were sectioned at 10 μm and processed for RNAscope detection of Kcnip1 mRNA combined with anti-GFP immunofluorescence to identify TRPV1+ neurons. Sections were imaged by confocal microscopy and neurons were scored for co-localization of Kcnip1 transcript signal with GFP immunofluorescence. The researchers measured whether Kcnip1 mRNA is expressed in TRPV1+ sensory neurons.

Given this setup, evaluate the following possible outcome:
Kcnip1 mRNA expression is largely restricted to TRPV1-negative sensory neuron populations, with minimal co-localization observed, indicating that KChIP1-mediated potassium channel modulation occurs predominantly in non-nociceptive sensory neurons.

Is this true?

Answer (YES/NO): NO